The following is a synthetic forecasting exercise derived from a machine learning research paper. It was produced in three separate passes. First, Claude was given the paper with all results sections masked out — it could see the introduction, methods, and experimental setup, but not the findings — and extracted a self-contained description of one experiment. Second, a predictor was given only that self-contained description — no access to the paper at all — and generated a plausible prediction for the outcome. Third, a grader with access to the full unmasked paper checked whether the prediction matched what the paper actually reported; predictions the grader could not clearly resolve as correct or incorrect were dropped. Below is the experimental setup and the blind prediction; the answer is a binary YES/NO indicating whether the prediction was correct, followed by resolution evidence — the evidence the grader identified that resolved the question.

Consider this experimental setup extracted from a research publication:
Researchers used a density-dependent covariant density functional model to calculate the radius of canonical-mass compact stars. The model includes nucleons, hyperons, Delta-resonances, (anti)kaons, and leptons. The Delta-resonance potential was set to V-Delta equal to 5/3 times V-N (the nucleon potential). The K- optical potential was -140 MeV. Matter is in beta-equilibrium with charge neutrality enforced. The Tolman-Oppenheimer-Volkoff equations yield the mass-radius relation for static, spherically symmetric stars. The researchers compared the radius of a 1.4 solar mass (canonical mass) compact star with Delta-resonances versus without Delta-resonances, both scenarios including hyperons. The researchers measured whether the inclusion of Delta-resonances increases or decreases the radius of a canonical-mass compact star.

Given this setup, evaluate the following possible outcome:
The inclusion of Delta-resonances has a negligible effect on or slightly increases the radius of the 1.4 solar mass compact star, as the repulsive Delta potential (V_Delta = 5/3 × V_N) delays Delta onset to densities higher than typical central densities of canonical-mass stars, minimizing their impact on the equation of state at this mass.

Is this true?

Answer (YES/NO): NO